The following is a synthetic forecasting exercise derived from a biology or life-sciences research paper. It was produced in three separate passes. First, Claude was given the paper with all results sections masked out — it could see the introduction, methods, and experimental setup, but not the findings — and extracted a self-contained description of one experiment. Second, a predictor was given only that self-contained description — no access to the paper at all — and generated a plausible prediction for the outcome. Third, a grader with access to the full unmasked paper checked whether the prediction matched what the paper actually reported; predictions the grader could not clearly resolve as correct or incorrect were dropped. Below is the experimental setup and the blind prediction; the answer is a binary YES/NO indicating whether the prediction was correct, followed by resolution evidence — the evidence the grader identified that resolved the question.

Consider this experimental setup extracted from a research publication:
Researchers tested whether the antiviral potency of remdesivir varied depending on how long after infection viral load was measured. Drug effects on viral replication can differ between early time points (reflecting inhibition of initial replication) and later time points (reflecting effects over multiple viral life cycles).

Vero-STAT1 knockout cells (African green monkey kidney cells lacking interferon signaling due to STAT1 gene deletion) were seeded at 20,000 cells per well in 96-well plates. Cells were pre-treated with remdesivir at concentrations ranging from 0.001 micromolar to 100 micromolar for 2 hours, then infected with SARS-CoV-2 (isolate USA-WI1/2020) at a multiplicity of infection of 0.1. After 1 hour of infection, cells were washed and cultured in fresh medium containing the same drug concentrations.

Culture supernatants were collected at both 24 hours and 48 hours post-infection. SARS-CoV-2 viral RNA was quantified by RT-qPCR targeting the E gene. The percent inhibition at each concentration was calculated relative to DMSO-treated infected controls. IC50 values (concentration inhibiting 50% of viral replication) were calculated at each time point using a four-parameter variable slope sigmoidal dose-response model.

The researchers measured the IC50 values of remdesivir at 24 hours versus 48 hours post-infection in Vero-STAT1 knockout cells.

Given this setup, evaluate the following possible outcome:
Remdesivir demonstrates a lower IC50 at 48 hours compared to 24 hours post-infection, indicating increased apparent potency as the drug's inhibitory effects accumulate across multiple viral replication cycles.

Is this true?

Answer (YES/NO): YES